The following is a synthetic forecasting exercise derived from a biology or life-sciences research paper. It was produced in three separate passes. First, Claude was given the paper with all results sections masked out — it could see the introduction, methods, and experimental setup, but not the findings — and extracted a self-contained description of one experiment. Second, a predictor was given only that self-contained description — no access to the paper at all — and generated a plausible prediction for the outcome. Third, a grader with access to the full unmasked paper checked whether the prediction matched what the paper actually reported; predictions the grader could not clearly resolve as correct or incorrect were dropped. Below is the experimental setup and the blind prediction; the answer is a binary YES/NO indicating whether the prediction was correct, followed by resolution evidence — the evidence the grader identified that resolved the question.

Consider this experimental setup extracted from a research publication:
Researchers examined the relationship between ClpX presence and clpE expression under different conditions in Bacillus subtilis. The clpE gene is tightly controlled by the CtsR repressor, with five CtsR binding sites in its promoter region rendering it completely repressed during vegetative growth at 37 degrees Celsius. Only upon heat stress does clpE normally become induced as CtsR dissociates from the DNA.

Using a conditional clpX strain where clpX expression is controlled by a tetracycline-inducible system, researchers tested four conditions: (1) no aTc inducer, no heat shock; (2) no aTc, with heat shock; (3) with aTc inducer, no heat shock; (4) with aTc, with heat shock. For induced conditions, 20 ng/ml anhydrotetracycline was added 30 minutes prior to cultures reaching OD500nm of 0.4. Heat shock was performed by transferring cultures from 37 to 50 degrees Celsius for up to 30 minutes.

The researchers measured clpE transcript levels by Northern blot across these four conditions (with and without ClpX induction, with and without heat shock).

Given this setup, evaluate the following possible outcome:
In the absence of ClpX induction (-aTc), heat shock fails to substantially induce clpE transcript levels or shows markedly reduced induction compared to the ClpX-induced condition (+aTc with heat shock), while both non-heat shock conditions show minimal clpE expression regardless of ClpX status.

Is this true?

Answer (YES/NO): YES